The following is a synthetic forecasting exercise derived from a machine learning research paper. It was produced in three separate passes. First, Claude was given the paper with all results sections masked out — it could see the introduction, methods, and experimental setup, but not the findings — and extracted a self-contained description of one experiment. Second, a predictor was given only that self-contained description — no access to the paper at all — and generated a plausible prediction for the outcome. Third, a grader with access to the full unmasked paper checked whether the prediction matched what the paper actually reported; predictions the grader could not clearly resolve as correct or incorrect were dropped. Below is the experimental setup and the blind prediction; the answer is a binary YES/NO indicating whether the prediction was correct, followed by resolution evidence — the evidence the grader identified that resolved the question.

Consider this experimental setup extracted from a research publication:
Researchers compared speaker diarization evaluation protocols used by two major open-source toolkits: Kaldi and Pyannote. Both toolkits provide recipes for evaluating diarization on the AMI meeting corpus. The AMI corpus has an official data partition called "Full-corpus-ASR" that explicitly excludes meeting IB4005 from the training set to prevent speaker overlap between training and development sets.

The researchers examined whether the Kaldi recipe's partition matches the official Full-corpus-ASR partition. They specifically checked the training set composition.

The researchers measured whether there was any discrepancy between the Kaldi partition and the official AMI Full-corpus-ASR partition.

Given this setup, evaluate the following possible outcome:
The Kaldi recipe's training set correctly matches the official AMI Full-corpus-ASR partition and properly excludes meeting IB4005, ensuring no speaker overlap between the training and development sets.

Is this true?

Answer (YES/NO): NO